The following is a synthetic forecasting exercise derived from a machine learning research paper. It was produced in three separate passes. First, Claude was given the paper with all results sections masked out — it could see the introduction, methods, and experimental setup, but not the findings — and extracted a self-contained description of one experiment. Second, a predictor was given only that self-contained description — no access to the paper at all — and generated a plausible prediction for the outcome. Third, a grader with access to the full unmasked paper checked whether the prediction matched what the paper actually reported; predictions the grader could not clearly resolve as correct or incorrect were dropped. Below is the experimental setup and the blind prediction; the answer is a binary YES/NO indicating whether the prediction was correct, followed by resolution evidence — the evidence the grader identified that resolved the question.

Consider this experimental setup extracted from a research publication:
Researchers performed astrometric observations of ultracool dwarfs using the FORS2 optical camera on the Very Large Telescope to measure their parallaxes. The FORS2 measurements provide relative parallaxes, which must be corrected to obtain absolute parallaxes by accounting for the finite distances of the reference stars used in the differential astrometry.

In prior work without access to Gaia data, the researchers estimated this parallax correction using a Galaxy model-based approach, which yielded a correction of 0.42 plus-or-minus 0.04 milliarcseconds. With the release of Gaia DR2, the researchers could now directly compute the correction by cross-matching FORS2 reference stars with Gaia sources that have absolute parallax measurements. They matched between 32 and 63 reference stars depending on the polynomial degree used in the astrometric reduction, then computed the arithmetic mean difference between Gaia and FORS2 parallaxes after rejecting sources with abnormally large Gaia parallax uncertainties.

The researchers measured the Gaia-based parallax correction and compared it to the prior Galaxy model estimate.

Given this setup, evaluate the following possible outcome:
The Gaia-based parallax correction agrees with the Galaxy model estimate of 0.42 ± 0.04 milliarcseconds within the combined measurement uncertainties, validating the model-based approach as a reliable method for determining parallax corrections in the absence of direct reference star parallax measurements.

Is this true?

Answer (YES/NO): YES